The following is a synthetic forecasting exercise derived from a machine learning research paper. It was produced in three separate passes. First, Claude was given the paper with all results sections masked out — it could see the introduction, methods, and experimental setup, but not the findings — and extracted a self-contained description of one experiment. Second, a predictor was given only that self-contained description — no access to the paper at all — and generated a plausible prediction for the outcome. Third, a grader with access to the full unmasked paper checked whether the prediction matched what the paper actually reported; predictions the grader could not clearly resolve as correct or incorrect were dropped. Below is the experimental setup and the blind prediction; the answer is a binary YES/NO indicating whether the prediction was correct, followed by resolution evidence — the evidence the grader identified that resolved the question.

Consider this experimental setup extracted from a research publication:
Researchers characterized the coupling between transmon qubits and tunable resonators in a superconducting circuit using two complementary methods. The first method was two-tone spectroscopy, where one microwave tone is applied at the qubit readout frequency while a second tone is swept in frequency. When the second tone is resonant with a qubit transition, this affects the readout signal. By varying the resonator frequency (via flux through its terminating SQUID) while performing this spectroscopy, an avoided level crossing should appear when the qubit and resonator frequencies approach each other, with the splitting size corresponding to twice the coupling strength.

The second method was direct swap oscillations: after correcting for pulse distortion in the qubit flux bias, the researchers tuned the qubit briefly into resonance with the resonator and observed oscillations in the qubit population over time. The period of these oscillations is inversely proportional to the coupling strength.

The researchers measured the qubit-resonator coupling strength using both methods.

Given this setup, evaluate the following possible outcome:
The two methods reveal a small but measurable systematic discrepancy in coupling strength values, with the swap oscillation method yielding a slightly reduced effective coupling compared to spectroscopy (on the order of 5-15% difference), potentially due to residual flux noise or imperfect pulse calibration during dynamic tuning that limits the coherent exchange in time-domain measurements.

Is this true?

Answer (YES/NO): NO